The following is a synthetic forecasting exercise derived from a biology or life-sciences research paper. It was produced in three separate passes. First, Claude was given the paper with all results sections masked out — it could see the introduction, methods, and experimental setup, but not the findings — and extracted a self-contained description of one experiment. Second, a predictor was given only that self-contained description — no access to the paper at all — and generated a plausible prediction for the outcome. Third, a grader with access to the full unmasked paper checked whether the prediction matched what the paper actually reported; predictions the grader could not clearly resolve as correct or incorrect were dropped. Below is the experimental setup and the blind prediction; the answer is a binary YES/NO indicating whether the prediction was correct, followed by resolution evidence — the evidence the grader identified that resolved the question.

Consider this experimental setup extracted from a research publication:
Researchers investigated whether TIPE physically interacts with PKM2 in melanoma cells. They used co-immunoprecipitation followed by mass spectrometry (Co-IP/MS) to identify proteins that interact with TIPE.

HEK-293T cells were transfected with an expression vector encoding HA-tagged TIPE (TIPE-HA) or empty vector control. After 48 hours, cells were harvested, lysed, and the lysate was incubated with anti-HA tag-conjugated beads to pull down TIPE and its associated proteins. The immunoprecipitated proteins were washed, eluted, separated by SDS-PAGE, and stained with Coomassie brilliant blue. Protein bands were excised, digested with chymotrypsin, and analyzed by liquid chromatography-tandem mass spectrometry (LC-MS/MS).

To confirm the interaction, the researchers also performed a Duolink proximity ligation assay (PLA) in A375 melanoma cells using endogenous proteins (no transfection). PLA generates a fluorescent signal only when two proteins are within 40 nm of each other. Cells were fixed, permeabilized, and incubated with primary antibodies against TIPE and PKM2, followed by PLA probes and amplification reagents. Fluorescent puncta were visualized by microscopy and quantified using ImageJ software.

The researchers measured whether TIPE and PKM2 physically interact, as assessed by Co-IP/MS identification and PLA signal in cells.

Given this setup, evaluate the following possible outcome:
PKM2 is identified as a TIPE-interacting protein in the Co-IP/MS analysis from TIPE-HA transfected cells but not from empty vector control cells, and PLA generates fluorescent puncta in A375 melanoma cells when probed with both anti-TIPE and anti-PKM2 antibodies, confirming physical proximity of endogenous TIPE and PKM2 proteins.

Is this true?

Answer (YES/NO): NO